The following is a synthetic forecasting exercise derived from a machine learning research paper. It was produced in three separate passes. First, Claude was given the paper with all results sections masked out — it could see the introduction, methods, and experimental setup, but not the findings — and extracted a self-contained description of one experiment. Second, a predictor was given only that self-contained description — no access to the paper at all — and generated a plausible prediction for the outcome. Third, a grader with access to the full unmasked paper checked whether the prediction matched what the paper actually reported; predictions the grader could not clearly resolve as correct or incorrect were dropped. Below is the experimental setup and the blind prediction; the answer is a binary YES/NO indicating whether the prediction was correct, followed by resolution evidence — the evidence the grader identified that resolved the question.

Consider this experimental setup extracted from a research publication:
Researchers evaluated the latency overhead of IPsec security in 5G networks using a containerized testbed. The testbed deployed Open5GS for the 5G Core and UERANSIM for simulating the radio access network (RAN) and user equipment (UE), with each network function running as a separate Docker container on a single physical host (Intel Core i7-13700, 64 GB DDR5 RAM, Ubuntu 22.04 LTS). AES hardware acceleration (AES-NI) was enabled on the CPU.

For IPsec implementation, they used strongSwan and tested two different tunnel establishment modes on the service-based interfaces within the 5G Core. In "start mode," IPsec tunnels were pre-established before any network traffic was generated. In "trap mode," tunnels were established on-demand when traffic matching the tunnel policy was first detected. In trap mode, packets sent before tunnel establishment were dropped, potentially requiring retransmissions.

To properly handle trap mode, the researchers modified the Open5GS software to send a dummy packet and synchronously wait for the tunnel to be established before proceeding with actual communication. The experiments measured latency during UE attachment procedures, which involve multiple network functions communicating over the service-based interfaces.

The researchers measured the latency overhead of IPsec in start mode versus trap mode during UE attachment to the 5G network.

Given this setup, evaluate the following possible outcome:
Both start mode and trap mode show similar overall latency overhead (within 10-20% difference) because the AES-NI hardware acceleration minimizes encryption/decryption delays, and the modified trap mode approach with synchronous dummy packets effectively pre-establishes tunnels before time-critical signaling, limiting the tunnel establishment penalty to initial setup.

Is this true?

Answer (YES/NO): NO